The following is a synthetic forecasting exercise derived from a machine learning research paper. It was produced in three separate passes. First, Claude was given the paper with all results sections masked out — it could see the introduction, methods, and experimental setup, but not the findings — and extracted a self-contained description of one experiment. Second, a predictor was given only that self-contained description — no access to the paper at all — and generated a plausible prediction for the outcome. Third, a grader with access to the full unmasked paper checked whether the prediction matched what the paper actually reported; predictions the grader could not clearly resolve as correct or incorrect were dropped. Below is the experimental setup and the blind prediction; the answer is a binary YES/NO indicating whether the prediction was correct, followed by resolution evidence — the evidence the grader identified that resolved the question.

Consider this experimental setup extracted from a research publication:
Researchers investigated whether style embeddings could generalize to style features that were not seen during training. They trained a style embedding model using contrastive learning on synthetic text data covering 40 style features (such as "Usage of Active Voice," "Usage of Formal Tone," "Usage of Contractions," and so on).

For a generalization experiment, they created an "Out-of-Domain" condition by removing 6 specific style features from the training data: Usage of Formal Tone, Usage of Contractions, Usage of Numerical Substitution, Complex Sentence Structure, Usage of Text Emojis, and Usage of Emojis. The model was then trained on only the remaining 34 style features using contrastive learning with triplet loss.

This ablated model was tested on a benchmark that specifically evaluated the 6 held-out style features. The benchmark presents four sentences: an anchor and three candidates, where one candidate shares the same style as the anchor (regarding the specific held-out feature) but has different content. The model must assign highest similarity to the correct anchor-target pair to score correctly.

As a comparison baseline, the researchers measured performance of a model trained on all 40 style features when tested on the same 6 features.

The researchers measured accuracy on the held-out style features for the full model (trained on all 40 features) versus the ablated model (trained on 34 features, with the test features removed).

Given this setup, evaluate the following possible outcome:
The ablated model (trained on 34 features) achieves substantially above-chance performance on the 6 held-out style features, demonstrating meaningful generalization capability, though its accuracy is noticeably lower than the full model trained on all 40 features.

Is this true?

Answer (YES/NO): YES